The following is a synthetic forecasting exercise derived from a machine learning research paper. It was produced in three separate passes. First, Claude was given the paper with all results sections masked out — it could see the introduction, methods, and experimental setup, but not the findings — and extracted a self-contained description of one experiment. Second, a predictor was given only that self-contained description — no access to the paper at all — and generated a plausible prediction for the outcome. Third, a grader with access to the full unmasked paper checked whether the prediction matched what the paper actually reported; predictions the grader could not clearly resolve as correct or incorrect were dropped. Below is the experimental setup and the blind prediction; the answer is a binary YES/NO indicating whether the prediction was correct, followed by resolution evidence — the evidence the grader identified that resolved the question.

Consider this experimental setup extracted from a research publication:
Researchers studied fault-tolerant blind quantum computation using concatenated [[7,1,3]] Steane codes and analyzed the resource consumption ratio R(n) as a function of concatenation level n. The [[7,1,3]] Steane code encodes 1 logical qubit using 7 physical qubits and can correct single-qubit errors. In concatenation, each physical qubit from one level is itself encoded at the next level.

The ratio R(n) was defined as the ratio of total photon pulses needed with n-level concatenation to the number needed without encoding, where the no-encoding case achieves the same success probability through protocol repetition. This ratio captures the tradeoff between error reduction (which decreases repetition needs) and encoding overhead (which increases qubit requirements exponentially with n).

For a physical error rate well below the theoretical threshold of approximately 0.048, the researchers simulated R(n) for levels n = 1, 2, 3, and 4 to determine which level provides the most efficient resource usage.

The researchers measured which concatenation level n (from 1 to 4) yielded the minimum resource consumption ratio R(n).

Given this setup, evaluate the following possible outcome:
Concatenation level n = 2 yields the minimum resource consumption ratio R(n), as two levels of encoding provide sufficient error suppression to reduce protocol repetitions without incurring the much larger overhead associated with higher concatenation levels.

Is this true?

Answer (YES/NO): YES